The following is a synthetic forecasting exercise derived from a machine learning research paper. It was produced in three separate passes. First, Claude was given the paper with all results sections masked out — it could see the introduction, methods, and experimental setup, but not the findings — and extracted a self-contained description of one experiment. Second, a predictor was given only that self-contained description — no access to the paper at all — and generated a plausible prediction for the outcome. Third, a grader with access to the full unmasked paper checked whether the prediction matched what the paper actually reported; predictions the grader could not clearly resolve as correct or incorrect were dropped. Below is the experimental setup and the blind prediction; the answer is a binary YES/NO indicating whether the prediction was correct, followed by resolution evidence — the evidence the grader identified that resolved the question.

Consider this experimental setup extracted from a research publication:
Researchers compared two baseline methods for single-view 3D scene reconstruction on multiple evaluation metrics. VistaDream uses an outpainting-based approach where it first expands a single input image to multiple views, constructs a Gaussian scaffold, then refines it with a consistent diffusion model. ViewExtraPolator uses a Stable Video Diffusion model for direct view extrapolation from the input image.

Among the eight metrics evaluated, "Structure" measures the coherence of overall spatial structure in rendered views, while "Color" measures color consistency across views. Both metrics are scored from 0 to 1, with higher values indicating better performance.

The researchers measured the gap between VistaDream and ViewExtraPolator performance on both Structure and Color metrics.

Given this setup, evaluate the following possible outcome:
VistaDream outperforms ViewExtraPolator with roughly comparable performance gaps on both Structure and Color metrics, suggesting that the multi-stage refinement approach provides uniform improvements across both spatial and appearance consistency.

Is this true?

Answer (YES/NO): YES